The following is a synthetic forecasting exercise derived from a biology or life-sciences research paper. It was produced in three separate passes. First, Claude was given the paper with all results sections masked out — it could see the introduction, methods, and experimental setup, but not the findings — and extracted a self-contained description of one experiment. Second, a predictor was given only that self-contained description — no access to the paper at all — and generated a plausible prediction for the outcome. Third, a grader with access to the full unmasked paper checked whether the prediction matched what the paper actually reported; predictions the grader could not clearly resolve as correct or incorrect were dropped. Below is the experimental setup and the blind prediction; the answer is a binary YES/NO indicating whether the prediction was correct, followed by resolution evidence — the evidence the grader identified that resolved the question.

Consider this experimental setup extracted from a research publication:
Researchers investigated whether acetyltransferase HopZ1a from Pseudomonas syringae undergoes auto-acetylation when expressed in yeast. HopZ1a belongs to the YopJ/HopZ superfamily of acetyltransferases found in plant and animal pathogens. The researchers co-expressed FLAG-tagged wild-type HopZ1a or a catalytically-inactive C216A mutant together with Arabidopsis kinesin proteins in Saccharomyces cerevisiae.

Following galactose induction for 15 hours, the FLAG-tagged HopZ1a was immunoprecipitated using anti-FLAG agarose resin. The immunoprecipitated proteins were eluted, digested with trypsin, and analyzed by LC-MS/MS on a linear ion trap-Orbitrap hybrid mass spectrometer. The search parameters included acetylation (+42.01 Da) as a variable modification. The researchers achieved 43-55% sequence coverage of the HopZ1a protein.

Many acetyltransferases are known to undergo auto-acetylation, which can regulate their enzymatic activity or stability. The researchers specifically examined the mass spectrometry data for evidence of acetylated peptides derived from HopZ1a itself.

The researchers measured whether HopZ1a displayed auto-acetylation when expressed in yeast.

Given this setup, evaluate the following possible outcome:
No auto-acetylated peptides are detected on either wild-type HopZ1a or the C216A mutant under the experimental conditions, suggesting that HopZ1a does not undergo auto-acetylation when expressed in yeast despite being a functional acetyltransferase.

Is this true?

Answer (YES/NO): NO